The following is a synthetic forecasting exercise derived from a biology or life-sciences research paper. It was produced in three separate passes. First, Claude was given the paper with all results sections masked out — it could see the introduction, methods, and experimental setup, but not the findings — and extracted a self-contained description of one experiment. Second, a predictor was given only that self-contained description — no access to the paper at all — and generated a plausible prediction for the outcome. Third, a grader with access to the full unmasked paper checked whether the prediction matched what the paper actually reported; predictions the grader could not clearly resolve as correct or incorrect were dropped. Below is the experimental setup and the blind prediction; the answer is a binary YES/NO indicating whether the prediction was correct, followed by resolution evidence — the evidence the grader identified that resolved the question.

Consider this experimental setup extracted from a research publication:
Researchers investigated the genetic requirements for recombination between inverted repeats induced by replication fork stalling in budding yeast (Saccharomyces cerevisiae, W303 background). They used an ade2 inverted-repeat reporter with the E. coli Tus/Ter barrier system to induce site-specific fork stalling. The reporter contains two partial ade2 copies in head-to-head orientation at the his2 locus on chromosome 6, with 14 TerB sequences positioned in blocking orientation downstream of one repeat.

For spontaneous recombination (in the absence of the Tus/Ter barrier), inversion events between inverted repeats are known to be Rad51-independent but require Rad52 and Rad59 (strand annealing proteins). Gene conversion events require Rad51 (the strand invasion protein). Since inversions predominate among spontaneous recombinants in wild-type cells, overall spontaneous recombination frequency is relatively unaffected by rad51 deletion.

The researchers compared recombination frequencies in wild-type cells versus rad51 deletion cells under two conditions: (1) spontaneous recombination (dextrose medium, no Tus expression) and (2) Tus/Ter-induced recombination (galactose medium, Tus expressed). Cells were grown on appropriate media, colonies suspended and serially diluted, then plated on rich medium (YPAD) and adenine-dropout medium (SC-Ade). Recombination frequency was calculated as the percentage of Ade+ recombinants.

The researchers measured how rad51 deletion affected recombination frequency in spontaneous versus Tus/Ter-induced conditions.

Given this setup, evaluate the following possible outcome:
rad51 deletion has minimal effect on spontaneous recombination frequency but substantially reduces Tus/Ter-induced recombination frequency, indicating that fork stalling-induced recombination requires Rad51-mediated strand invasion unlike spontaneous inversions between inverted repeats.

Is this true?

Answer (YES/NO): YES